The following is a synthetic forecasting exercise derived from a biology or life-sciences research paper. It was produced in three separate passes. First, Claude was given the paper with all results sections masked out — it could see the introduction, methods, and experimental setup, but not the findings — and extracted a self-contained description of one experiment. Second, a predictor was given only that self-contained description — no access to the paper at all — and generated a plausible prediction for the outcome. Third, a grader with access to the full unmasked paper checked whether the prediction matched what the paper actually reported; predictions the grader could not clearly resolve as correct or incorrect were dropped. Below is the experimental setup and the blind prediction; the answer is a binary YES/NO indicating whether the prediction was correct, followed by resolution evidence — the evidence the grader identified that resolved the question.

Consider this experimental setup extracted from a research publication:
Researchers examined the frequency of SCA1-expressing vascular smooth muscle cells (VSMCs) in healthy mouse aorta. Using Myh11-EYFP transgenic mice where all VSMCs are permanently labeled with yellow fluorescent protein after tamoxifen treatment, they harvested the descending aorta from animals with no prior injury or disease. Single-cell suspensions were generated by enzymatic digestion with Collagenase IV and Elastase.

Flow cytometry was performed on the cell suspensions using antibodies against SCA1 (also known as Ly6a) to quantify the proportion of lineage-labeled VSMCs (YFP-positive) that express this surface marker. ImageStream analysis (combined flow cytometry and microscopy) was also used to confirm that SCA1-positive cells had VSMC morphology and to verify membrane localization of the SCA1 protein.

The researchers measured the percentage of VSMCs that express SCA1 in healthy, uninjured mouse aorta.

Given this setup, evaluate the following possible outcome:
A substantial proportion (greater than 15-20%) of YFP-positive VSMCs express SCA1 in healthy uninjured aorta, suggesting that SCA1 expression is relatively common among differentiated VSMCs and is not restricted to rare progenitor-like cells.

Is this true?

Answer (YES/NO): NO